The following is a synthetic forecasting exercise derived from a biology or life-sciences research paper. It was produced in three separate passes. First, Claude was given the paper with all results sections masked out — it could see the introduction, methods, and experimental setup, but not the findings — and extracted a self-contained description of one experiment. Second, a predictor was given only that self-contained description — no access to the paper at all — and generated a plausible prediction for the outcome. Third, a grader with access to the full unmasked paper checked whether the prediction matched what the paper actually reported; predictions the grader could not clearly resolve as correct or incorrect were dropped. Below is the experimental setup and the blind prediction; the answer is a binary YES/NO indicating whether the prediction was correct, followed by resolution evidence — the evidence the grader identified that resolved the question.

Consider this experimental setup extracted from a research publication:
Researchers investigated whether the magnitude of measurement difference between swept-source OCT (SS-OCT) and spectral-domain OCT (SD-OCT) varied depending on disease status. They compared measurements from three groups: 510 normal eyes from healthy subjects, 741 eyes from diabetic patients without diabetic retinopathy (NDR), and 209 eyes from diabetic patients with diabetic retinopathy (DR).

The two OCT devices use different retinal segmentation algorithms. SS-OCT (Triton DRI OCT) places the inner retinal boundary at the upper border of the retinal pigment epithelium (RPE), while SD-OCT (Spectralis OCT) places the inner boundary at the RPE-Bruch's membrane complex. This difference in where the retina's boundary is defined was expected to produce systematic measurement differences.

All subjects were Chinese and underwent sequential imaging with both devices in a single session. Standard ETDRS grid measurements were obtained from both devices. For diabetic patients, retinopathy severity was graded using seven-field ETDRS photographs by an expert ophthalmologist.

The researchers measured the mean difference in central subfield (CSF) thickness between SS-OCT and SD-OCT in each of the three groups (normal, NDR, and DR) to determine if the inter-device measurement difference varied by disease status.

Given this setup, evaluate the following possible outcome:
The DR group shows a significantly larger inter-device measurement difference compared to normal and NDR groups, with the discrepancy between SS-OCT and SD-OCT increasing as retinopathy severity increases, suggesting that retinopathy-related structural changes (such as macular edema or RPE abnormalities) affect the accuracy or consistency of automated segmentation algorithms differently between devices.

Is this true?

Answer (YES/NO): NO